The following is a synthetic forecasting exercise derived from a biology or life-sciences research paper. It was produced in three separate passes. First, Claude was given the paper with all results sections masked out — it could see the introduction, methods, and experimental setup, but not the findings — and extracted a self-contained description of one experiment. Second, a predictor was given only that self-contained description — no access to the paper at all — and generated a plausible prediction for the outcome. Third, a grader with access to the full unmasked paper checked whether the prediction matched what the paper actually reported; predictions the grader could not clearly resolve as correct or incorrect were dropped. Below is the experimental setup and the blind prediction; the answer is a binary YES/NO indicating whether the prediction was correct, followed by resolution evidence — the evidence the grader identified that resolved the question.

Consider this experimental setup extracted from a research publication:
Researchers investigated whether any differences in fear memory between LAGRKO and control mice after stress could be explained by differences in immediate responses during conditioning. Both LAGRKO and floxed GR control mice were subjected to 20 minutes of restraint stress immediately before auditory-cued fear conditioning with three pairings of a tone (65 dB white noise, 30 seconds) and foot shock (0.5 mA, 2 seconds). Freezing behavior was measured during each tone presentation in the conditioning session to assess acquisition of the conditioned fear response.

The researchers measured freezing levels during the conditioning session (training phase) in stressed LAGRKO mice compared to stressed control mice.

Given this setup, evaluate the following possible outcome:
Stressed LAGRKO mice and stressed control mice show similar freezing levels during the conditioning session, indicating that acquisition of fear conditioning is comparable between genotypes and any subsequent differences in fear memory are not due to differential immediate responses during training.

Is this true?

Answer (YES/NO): YES